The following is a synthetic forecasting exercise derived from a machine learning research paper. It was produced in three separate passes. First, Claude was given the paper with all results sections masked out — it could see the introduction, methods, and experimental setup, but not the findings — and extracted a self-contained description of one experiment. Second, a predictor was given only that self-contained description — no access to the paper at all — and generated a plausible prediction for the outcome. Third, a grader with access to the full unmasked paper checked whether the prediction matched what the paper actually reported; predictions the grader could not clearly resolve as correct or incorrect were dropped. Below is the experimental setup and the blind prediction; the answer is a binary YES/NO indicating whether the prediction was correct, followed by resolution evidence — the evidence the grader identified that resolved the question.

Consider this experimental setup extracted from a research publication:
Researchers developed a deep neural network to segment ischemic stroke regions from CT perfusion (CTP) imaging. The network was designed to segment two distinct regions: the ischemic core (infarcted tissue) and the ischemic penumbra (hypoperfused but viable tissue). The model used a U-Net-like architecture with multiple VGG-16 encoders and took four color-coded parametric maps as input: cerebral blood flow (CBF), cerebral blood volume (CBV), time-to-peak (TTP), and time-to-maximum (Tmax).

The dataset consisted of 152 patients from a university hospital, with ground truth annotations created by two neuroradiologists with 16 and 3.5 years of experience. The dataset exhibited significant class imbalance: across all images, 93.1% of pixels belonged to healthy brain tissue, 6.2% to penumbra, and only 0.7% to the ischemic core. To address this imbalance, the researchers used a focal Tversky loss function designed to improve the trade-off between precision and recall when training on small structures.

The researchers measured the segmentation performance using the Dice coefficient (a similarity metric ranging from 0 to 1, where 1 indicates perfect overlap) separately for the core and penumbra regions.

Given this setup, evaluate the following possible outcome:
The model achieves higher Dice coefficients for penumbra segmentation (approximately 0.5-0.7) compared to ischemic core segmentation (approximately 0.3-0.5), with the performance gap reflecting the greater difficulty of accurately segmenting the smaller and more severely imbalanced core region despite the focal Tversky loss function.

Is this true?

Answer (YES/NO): NO